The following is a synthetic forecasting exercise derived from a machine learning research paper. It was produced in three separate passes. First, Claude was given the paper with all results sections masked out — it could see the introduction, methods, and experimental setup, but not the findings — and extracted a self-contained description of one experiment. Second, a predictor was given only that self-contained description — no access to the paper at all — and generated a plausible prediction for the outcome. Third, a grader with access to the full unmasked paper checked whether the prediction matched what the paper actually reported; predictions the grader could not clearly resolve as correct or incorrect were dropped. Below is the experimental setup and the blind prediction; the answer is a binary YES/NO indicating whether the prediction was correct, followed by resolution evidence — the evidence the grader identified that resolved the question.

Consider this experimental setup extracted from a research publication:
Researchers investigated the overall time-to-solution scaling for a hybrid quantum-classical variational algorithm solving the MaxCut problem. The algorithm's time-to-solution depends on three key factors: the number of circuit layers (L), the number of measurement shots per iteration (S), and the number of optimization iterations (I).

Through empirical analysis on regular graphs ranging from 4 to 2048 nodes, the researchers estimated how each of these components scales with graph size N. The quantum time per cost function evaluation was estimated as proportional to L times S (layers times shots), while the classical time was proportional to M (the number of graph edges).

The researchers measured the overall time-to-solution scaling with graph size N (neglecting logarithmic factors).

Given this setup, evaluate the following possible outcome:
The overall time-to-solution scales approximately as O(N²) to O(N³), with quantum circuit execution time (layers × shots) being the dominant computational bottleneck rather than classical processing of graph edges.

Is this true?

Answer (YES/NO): YES